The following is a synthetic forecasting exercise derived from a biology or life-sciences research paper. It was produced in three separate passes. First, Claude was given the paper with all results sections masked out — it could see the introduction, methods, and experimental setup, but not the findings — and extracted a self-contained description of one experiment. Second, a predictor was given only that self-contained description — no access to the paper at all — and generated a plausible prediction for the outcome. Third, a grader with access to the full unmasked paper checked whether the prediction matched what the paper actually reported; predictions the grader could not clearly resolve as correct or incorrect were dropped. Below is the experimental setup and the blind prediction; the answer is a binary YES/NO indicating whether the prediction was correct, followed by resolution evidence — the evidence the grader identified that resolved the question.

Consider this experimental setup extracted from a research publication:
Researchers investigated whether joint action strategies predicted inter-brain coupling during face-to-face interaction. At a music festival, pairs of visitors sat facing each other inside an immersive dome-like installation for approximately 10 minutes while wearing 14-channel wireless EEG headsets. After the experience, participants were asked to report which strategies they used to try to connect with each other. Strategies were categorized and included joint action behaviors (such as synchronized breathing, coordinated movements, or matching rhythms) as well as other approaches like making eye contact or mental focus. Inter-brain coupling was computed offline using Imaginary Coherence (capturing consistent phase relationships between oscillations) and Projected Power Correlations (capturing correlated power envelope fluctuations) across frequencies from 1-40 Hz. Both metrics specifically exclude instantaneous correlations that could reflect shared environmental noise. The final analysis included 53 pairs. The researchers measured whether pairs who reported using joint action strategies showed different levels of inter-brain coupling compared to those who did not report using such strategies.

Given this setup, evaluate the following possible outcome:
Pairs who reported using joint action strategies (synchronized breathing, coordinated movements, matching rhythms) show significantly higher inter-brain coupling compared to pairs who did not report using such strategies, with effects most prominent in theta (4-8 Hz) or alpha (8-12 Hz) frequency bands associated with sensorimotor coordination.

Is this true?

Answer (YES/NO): NO